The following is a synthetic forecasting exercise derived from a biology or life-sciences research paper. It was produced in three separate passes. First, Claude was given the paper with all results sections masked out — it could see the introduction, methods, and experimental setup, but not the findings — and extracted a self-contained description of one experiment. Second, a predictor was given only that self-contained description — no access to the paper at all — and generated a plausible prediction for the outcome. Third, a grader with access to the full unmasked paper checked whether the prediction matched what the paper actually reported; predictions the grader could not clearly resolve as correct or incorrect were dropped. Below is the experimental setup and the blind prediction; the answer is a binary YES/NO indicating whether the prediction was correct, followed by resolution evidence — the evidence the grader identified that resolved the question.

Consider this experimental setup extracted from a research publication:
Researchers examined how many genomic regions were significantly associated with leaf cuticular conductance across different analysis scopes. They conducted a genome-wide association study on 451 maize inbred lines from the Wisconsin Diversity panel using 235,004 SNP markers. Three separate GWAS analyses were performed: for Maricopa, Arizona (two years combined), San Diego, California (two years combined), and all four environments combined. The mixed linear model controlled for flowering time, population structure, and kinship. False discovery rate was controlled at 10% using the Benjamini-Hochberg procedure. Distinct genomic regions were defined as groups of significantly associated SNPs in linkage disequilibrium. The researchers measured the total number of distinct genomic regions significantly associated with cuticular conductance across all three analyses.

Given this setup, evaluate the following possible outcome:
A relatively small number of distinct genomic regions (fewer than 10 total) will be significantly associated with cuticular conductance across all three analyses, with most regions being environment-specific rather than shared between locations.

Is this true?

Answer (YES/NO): YES